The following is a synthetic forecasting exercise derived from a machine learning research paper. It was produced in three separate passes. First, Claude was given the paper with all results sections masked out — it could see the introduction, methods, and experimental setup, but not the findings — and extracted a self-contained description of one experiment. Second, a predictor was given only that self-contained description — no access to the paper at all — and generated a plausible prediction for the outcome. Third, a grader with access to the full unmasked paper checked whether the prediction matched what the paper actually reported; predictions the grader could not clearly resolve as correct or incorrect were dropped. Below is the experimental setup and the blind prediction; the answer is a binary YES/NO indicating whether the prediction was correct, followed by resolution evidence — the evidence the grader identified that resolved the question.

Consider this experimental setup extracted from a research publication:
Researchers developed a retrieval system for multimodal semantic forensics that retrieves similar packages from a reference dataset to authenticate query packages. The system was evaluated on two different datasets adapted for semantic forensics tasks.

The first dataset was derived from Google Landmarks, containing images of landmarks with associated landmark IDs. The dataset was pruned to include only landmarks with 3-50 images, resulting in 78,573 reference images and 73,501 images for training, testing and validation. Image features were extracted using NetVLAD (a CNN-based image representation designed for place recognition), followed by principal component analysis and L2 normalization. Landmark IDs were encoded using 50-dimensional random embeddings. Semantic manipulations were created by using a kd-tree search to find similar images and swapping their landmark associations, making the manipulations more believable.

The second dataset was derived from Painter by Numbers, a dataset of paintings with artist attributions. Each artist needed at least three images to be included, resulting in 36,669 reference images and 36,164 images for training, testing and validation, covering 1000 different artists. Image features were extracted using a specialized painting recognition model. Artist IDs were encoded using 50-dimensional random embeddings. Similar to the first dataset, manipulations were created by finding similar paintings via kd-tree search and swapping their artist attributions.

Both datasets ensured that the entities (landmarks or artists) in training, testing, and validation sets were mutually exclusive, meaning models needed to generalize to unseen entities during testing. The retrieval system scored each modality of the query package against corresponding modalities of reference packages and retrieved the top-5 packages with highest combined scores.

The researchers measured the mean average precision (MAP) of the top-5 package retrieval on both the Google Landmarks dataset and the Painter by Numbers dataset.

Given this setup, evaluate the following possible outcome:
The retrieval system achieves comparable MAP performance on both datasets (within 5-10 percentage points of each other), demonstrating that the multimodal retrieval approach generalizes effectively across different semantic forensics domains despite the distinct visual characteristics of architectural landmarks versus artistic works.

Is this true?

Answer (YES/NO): YES